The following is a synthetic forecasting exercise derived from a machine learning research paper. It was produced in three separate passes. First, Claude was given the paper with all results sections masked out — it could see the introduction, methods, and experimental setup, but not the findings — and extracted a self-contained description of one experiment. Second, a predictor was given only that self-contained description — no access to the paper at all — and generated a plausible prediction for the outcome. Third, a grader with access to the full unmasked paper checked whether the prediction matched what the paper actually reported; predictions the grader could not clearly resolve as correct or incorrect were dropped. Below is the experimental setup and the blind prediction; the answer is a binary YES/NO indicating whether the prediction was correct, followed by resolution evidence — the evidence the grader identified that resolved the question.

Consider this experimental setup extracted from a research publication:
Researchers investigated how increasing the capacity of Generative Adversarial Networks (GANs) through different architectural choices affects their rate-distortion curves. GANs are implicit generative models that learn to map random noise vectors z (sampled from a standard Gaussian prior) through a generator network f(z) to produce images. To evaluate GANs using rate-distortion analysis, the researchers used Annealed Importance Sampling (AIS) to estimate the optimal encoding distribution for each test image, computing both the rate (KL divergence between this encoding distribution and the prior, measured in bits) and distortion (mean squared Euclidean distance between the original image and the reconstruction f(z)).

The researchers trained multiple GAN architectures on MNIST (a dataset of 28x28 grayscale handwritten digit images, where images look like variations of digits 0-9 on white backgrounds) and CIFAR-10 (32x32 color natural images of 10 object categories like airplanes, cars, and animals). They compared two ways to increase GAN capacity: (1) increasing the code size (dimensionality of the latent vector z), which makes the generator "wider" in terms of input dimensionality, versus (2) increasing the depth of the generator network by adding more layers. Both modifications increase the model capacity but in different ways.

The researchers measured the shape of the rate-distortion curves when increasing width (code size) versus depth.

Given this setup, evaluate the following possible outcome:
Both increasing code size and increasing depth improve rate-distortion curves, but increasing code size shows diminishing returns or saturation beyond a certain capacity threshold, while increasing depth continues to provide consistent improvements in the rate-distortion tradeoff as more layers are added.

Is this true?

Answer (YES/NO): NO